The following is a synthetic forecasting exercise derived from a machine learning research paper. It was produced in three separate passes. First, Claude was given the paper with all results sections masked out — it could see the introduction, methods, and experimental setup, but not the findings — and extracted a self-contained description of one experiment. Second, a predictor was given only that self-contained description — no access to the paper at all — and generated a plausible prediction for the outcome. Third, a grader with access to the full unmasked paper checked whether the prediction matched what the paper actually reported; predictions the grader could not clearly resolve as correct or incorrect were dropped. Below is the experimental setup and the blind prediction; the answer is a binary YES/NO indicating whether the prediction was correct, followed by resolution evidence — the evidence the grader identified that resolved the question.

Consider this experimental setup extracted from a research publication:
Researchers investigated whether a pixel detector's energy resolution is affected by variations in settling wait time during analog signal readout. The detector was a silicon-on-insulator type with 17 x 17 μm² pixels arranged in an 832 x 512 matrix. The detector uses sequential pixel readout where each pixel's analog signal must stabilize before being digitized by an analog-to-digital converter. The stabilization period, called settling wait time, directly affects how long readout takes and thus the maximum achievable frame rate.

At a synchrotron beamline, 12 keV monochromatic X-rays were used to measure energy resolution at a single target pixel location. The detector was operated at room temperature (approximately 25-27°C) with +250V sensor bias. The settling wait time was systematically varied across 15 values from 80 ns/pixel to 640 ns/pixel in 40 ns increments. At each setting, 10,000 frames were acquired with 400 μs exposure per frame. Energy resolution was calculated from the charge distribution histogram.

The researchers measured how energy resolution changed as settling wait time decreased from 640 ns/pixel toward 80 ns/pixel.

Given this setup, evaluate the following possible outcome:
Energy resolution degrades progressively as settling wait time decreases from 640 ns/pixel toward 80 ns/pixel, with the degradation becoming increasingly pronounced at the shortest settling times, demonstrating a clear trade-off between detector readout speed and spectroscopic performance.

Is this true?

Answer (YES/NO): NO